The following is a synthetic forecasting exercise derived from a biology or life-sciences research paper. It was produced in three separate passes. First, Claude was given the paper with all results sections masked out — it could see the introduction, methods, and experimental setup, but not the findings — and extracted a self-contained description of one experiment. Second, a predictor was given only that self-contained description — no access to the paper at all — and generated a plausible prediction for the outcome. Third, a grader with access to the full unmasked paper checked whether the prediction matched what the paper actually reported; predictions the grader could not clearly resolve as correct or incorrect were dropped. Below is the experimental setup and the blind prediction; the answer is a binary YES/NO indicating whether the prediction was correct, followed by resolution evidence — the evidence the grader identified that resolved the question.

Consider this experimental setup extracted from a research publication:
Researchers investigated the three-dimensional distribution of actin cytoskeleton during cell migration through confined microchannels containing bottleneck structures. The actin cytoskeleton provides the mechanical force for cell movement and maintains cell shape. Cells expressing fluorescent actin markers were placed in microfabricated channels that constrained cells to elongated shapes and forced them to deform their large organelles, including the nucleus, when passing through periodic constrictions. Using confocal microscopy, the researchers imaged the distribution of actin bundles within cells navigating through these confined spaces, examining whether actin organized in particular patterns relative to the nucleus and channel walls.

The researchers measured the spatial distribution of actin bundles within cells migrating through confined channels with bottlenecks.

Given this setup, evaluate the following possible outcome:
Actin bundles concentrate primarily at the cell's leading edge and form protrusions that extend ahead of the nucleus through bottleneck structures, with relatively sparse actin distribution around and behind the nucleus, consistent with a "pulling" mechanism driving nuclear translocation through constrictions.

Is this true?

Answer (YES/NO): NO